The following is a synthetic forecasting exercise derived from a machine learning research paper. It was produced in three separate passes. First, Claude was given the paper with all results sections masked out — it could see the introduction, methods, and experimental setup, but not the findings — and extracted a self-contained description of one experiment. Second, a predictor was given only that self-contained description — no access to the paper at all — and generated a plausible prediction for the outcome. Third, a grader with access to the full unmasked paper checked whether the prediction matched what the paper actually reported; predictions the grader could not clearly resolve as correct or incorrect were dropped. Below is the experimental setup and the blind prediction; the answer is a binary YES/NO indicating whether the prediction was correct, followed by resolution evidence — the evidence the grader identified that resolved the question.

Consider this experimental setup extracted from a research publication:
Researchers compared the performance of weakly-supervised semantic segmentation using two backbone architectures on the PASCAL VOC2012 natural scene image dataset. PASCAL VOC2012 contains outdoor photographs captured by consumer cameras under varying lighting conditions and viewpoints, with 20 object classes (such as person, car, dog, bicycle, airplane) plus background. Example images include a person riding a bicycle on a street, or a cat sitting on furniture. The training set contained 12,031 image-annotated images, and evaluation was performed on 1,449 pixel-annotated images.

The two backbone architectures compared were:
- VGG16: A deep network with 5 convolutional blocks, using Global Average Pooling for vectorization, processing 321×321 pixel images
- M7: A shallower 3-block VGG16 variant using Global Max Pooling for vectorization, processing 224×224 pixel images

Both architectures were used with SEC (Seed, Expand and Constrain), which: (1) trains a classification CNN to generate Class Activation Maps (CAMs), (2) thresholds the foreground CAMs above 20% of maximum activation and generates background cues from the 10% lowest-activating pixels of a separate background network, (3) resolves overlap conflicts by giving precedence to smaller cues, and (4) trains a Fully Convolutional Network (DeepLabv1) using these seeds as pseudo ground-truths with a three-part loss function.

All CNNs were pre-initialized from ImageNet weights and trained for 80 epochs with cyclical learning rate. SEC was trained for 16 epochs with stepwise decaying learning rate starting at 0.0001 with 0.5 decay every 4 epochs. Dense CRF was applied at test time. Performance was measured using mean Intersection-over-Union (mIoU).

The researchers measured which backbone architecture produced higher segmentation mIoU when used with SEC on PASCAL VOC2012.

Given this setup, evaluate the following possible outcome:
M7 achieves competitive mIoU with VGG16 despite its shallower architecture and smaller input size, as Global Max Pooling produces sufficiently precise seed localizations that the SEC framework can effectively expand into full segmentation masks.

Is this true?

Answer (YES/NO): YES